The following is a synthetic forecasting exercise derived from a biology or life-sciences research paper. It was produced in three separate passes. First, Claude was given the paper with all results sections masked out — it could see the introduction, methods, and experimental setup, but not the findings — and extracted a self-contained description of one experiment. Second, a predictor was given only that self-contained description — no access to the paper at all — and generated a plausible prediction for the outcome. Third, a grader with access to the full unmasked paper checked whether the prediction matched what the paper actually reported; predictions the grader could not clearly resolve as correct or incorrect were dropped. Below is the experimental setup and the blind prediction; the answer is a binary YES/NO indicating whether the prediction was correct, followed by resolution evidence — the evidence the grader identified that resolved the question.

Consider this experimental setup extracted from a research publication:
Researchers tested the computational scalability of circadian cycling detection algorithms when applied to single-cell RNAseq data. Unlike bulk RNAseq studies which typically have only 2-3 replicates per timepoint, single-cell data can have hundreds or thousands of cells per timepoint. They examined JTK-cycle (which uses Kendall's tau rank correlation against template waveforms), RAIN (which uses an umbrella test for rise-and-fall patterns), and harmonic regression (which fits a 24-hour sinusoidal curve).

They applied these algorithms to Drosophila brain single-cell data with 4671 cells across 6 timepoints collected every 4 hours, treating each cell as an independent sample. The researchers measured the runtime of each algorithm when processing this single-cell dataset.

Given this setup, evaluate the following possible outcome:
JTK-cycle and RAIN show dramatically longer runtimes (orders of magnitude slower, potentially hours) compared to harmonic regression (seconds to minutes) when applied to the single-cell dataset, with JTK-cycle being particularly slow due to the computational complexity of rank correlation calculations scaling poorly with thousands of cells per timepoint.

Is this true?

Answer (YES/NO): NO